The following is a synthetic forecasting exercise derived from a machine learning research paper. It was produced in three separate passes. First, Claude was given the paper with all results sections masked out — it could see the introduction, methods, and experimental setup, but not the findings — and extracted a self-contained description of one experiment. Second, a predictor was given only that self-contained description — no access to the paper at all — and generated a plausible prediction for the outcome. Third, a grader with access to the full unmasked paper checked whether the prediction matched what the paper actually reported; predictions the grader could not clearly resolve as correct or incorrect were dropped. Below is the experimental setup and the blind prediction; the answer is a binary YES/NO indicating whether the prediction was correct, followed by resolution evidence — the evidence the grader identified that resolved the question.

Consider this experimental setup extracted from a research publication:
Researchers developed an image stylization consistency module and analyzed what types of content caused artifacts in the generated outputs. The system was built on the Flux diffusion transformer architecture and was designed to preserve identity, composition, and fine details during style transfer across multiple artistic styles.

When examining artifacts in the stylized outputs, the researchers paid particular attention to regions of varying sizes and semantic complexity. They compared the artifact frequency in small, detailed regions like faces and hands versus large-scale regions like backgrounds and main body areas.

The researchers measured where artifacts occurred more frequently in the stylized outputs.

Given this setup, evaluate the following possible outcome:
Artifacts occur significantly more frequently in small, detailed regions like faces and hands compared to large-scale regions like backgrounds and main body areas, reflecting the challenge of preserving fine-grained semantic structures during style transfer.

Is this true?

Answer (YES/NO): YES